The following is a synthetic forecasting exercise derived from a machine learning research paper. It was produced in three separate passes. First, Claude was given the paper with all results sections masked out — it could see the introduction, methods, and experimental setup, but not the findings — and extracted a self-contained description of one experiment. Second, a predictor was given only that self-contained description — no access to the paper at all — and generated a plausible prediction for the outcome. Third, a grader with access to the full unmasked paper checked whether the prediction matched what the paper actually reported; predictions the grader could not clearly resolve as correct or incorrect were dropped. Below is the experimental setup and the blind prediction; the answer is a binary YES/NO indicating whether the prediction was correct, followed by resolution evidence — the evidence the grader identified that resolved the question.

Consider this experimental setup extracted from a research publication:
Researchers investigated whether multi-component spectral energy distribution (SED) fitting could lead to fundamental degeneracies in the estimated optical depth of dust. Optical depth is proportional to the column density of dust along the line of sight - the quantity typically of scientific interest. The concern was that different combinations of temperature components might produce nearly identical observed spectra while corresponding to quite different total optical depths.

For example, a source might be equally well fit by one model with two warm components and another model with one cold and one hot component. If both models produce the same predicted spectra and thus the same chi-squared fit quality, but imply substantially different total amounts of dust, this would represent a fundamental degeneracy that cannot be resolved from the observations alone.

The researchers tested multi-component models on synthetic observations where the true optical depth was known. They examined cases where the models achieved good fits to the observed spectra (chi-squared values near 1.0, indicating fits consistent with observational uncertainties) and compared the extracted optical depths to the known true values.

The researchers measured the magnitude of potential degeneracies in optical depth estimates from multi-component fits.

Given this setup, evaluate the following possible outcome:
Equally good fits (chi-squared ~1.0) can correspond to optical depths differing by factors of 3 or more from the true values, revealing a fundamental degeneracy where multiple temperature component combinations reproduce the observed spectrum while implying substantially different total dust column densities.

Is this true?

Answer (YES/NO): NO